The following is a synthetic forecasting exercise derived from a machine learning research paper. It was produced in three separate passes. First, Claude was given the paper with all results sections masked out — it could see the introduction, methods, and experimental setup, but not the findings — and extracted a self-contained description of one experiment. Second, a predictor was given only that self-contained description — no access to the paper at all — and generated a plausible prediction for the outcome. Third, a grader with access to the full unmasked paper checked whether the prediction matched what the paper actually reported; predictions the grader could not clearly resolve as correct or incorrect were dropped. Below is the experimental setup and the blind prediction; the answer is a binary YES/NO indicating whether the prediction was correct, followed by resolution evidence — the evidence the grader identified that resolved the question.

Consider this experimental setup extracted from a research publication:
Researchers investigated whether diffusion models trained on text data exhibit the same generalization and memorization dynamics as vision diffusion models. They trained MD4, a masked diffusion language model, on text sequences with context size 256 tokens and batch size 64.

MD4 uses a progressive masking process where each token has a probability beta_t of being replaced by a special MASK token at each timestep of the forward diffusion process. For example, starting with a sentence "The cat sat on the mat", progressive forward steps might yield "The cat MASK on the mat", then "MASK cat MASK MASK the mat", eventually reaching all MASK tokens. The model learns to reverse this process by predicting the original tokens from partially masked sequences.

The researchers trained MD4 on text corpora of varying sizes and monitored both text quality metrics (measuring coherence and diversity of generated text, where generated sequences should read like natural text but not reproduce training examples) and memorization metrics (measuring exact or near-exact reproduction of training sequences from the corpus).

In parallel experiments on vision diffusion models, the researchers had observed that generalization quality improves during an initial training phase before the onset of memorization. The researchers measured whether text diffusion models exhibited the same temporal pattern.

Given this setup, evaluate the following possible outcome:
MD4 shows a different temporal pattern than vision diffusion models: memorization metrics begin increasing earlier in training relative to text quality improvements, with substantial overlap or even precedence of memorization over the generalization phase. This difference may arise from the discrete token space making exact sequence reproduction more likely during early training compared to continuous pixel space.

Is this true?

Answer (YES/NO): NO